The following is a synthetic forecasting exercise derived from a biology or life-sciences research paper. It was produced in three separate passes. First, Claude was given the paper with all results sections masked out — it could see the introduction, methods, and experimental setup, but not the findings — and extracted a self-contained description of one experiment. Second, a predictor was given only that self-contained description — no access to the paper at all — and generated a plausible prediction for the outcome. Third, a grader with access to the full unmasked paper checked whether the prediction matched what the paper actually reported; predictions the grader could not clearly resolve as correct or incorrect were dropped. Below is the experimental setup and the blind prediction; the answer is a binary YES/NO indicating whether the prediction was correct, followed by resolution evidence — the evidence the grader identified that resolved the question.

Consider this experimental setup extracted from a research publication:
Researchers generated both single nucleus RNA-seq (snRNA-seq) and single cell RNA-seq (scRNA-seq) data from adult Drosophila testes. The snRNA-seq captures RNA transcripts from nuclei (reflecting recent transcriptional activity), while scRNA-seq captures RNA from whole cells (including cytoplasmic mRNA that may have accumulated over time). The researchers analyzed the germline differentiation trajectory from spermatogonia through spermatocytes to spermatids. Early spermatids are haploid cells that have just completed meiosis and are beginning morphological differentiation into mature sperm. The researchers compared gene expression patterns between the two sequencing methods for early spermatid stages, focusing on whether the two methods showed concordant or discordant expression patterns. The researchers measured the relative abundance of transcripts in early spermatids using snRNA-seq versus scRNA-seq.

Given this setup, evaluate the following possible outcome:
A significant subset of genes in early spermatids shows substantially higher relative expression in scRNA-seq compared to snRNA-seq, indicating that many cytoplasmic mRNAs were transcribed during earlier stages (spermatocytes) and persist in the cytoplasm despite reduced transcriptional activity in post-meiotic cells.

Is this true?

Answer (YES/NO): YES